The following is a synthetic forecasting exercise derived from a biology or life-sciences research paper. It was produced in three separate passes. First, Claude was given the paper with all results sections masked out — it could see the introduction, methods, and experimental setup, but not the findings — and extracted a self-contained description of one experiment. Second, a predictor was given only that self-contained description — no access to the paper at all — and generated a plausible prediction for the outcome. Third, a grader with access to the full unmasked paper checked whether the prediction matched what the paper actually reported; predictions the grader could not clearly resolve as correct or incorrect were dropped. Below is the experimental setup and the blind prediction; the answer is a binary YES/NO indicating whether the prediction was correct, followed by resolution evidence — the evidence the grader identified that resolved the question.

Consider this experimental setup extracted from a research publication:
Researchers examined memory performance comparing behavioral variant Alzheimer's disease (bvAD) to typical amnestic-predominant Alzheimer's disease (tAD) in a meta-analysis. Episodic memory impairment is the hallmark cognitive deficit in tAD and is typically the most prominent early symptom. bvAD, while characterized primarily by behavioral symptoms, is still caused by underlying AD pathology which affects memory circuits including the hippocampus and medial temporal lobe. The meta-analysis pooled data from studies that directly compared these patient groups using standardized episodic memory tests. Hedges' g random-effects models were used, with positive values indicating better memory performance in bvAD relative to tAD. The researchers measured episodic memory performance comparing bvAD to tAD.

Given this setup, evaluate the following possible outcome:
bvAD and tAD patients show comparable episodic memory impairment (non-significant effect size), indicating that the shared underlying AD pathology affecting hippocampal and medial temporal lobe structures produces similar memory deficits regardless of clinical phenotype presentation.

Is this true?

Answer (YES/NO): YES